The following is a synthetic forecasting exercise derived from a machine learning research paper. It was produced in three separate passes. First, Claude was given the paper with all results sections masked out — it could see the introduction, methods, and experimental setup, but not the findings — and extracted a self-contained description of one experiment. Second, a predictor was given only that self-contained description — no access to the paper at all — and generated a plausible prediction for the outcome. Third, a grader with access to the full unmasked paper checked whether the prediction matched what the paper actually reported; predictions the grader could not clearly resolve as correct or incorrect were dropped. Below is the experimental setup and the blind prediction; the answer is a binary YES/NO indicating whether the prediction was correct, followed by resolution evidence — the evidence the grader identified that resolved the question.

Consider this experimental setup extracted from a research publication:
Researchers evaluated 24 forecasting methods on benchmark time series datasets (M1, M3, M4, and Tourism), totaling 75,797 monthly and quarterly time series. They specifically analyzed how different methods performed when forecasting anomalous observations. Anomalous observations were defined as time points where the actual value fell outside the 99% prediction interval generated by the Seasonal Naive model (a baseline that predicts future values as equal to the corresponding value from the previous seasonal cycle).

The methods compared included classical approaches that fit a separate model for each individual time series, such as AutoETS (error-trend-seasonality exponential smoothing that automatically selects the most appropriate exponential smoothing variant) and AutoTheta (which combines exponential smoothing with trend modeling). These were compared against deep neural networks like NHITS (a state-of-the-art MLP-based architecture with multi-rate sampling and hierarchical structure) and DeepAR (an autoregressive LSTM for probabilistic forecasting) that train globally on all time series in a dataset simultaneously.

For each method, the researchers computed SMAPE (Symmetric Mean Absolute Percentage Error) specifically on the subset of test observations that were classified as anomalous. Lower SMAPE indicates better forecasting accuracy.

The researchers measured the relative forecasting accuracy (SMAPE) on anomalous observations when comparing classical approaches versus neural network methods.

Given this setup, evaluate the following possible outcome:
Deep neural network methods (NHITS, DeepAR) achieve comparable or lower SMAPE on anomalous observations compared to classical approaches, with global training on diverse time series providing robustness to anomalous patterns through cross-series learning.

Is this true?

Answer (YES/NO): NO